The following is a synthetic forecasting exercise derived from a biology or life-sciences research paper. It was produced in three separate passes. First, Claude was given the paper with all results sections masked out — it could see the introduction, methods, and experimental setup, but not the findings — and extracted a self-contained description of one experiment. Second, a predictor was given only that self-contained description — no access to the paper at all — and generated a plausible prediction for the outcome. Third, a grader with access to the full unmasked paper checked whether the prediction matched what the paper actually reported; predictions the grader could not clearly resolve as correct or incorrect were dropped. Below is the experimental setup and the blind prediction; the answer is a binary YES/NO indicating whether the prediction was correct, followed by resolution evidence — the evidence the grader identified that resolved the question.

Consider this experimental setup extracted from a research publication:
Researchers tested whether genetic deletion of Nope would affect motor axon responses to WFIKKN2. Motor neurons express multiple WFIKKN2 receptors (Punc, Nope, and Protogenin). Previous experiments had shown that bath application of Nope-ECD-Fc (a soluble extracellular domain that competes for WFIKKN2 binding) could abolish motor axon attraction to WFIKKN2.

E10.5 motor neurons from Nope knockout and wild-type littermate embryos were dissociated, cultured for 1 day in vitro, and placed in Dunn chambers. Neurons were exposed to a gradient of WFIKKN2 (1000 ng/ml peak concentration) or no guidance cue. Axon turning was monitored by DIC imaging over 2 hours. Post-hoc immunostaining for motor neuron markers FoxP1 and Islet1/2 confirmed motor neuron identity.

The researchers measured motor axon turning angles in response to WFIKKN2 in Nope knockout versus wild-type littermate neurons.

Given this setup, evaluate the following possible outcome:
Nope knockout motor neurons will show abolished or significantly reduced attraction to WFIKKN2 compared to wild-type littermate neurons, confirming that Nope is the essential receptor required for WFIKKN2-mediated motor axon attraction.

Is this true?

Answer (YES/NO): NO